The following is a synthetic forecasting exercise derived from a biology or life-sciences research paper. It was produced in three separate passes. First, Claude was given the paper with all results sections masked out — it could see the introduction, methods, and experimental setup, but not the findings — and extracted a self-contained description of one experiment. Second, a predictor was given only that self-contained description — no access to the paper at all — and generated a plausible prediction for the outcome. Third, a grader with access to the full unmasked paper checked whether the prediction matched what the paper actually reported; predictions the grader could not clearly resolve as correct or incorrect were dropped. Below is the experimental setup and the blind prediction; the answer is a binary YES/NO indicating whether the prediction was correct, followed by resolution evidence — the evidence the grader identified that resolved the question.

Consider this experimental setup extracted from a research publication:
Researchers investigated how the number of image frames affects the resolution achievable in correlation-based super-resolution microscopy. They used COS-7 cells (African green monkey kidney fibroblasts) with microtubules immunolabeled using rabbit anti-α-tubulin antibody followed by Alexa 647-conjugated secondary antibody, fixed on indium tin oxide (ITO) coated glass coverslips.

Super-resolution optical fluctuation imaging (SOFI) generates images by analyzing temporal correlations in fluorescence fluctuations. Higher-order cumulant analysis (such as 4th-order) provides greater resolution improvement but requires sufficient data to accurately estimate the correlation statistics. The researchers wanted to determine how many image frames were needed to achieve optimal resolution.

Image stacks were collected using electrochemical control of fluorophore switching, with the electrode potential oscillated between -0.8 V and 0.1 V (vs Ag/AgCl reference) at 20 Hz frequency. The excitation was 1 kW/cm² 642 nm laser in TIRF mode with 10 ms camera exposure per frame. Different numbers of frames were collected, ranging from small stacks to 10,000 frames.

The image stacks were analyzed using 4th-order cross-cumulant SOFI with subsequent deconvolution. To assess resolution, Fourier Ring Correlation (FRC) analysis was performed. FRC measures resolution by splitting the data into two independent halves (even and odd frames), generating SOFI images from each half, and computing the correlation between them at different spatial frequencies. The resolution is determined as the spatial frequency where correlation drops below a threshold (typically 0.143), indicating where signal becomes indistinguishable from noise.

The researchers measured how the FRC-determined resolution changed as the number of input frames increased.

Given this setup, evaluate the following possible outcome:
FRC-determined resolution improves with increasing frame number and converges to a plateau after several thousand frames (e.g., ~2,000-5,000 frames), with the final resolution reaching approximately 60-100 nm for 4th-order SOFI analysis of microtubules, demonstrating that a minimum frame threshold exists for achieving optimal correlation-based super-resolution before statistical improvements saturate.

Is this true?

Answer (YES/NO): NO